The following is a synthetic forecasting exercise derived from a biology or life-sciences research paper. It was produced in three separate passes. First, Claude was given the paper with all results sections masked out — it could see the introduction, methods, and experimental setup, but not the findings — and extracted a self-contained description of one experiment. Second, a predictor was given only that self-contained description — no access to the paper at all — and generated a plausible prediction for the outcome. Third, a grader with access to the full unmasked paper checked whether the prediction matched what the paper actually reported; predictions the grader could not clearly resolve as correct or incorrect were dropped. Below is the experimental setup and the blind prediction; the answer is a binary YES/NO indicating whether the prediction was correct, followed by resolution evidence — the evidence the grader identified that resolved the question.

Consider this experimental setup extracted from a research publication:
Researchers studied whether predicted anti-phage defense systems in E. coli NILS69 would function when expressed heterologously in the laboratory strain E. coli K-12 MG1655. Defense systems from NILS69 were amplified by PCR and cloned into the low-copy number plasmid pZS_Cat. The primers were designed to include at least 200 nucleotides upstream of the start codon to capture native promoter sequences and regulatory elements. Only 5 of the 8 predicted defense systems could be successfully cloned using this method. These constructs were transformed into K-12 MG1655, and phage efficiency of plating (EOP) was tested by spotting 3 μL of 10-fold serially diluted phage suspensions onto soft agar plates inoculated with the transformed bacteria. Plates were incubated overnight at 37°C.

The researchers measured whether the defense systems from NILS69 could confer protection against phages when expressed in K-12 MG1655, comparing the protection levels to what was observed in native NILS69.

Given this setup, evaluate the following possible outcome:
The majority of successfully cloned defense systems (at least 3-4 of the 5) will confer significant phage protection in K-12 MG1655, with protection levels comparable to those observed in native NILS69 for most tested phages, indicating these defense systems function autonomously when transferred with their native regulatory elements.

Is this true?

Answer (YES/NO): NO